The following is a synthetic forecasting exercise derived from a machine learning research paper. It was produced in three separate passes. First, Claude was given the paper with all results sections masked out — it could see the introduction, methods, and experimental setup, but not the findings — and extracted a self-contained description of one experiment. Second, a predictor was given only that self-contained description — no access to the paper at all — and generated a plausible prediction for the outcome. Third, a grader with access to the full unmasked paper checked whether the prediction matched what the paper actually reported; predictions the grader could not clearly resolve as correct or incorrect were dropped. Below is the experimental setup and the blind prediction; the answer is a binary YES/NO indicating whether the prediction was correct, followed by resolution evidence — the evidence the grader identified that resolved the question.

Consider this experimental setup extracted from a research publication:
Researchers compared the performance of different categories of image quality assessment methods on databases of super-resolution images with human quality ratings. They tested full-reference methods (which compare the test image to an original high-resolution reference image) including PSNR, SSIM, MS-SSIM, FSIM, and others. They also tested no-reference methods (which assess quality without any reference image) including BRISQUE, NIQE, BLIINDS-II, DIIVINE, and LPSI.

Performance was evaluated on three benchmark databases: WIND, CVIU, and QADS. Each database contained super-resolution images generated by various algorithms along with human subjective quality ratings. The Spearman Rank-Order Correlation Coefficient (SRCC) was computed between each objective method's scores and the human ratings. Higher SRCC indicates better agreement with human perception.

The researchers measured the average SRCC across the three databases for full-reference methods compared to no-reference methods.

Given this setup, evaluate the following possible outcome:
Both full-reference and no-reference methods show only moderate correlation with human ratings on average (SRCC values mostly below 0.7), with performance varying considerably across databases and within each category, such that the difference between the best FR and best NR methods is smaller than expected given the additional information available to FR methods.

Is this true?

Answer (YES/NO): NO